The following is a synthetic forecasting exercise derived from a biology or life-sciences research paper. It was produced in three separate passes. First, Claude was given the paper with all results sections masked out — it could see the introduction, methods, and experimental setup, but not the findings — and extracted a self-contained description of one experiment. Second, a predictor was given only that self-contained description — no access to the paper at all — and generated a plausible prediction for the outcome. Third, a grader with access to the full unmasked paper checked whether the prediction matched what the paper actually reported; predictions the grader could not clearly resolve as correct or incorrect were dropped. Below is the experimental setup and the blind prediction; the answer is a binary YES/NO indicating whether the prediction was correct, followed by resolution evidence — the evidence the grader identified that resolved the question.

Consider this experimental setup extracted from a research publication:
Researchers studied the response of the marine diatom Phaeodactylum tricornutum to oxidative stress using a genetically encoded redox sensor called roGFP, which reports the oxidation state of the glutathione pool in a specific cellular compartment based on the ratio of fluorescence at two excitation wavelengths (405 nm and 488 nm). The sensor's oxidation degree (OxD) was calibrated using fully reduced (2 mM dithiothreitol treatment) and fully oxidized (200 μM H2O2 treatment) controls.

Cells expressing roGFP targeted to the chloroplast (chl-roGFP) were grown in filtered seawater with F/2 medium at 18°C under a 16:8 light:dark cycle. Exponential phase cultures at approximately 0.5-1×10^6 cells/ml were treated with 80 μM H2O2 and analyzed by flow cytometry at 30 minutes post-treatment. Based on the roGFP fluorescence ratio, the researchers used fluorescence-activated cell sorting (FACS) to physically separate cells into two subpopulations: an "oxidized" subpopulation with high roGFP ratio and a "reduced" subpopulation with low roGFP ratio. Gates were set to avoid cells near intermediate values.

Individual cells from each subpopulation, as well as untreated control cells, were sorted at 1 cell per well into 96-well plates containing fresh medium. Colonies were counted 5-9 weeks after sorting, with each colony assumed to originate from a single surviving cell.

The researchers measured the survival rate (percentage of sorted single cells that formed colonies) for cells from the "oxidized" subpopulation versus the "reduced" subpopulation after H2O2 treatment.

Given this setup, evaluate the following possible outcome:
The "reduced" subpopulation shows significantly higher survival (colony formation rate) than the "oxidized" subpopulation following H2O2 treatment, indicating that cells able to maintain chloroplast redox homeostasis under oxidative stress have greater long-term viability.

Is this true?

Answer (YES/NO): YES